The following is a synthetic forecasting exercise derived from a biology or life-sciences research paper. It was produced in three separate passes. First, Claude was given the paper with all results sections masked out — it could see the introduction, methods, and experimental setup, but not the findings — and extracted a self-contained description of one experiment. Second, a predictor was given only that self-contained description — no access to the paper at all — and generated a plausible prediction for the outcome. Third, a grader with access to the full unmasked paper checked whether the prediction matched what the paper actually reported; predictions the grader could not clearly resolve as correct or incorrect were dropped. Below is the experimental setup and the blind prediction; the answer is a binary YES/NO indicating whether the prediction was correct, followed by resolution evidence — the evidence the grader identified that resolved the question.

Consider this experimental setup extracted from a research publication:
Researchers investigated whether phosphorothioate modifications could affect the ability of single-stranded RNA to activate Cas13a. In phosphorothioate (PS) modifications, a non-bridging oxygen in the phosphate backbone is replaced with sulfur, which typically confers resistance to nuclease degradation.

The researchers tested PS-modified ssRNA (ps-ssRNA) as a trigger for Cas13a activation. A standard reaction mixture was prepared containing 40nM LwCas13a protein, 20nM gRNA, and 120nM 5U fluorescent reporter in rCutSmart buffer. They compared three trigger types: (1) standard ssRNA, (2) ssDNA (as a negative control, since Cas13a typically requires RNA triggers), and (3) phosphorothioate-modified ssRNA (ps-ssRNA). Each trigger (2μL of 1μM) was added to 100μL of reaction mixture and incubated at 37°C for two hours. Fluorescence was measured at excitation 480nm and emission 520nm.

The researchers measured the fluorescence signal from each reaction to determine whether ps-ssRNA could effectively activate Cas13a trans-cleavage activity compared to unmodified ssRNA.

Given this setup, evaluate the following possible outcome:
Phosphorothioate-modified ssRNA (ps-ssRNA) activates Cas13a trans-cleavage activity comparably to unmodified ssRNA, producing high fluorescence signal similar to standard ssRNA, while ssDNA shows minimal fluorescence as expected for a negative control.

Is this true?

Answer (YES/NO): NO